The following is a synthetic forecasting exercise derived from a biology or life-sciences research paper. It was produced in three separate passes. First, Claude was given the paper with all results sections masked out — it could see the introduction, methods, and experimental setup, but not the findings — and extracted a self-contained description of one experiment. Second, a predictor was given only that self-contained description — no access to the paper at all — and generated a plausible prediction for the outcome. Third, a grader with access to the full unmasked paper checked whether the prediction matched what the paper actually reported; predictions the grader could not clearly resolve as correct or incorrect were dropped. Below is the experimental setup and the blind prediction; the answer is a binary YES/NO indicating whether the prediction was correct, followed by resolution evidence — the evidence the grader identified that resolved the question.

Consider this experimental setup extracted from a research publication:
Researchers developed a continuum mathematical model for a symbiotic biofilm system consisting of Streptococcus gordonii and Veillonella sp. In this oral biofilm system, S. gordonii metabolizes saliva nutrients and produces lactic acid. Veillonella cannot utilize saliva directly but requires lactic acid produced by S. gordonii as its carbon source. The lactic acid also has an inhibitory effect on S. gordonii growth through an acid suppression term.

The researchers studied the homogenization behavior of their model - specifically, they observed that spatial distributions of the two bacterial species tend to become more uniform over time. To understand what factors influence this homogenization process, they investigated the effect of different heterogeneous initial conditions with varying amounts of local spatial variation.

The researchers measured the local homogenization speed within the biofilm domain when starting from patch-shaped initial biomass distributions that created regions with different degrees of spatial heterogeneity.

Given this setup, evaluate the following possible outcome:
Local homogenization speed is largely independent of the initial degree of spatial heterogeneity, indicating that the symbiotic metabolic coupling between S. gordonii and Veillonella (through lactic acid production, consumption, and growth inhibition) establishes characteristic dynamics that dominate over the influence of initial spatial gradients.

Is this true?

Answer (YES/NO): NO